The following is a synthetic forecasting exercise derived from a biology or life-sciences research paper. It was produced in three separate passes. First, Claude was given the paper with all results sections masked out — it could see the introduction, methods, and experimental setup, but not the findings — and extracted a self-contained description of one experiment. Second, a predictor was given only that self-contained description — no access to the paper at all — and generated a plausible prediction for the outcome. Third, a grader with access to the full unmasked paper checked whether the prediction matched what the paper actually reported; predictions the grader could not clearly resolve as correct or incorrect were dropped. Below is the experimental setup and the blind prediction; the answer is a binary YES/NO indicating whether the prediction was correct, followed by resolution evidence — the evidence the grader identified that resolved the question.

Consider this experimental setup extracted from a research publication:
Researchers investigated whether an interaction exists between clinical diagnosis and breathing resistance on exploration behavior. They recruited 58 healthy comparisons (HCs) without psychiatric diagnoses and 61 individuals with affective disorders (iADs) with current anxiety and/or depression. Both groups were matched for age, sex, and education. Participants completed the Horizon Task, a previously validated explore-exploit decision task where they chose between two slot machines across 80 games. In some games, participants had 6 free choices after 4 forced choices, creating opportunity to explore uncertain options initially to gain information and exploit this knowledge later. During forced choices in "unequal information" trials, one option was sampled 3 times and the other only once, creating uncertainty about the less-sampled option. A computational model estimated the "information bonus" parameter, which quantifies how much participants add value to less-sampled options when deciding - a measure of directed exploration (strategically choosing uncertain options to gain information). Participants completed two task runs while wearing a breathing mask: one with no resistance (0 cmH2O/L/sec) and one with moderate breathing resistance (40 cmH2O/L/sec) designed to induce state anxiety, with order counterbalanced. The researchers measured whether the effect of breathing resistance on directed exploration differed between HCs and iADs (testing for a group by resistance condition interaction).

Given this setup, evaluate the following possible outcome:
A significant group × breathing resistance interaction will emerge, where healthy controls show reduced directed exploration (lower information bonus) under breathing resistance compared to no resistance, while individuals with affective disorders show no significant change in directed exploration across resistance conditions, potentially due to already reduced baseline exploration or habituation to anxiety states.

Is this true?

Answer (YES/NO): NO